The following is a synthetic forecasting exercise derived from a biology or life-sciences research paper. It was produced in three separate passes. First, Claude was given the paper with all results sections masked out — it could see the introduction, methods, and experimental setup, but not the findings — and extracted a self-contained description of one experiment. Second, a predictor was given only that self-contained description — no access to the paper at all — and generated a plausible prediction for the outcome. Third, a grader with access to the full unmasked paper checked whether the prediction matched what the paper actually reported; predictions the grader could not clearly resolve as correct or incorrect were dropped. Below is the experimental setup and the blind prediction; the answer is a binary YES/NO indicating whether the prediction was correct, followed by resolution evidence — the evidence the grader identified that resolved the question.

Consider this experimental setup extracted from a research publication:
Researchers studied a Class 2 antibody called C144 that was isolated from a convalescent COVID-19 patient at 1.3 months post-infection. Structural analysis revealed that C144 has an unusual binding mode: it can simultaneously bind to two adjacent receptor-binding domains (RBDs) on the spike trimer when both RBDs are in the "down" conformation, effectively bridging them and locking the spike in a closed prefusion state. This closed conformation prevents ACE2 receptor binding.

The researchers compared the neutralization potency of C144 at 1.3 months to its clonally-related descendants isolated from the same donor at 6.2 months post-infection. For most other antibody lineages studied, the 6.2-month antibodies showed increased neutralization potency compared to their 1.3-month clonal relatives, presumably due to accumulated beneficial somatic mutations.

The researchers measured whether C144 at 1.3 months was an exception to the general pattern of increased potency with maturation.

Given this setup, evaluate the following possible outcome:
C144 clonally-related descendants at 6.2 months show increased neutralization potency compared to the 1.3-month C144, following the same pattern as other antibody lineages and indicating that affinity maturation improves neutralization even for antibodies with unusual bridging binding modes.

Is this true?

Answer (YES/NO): NO